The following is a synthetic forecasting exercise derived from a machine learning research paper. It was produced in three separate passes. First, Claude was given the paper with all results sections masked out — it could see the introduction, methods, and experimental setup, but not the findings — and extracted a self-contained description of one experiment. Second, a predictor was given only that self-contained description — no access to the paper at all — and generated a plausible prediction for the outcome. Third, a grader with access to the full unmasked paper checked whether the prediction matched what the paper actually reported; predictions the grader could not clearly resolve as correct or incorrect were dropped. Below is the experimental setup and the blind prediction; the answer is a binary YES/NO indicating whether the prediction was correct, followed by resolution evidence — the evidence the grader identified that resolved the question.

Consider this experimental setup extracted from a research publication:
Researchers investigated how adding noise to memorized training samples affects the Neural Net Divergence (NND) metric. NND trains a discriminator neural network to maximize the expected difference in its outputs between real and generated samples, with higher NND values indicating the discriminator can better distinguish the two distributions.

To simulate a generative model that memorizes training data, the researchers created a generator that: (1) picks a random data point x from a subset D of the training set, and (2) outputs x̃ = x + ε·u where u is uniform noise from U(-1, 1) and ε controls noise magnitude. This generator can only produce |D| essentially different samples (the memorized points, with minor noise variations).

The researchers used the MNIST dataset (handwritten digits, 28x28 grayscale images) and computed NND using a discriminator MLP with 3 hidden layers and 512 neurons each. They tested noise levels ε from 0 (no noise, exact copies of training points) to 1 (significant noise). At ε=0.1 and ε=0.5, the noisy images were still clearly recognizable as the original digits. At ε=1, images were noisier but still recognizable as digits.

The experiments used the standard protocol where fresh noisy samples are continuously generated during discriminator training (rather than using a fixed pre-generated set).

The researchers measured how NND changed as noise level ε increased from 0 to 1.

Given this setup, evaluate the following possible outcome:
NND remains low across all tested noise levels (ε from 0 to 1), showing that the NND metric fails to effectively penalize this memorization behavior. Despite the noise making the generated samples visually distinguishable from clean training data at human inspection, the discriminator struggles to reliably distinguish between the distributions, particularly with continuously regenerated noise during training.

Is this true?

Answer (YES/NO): NO